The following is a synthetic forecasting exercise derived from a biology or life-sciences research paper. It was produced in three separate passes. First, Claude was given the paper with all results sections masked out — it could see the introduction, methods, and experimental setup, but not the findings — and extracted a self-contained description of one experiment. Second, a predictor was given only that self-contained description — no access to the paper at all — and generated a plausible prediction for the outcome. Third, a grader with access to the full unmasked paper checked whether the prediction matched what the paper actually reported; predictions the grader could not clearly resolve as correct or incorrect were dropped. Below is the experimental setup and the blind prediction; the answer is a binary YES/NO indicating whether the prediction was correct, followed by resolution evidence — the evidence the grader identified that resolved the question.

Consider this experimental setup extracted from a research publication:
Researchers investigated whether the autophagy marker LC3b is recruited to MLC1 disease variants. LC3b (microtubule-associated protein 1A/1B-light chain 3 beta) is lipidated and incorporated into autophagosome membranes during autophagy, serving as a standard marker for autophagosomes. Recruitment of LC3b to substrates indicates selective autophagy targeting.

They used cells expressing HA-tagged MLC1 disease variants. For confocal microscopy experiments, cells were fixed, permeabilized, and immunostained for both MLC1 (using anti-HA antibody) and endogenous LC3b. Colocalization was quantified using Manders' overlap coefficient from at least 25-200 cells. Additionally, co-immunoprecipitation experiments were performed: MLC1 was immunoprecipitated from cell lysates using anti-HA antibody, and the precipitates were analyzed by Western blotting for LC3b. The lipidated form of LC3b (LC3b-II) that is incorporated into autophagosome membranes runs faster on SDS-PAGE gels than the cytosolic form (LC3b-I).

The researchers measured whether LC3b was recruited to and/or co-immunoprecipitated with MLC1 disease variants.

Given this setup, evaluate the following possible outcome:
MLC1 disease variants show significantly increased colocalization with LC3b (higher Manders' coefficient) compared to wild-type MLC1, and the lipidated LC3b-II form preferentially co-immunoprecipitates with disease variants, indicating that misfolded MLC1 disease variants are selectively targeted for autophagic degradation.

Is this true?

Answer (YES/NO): YES